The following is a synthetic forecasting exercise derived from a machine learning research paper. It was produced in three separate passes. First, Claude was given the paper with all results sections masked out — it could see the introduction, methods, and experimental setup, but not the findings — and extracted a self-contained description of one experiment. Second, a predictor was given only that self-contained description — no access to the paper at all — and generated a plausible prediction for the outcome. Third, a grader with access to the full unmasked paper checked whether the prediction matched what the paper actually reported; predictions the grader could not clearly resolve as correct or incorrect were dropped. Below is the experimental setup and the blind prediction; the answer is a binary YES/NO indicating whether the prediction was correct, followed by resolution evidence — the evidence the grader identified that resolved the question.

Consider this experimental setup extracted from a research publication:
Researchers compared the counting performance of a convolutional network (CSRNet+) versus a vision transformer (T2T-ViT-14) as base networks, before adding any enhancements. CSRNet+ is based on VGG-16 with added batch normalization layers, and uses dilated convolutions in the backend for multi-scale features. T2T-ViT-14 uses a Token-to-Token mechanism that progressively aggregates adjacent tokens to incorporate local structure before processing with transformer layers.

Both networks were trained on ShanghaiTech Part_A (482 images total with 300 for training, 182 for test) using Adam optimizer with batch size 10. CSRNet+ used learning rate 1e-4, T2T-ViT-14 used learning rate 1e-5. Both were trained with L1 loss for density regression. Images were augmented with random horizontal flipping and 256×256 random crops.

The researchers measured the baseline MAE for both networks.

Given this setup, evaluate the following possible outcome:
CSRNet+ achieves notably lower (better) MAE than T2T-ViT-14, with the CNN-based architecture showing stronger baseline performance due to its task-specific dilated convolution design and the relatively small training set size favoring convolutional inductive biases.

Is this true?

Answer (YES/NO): NO